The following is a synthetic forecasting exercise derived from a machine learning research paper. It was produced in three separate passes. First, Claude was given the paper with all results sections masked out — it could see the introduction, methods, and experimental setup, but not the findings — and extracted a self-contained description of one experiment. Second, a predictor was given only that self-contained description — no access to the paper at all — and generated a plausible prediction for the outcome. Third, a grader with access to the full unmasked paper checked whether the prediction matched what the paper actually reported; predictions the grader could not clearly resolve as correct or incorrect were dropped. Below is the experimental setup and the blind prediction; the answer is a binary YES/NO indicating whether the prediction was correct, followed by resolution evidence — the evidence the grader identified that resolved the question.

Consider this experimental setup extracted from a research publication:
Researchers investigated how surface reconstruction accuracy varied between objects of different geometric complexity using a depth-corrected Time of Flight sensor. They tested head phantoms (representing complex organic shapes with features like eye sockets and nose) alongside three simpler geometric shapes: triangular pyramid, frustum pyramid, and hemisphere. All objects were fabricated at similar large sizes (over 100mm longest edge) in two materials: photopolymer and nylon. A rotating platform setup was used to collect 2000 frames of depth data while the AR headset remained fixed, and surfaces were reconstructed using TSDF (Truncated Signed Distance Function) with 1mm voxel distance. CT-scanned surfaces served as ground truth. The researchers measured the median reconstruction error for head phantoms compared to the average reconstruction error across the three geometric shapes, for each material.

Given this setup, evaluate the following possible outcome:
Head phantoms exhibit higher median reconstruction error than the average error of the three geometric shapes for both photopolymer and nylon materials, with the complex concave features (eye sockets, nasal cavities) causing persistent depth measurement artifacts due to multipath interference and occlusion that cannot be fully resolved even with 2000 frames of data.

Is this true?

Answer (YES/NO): NO